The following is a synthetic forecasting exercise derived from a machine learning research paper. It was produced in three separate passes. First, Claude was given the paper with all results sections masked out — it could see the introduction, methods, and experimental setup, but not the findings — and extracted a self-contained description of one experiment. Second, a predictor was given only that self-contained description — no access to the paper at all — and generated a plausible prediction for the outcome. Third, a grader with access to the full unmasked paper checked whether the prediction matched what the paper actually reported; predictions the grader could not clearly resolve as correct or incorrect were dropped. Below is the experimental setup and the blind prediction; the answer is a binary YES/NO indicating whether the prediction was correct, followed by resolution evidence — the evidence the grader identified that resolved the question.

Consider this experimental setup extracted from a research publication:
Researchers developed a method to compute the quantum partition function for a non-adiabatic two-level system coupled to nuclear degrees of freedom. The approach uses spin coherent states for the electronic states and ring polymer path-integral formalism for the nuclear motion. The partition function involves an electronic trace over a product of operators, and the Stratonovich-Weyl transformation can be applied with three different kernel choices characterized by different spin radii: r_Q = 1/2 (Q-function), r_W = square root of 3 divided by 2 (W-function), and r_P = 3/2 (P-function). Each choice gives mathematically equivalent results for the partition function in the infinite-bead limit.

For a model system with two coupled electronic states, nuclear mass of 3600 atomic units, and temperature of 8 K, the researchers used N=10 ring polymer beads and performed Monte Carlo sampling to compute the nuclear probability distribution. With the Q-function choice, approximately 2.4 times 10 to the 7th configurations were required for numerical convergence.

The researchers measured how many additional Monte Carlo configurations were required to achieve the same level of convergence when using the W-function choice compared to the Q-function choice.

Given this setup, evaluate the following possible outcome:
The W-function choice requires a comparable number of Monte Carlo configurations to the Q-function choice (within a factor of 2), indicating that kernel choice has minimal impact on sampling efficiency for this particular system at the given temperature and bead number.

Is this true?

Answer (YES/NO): NO